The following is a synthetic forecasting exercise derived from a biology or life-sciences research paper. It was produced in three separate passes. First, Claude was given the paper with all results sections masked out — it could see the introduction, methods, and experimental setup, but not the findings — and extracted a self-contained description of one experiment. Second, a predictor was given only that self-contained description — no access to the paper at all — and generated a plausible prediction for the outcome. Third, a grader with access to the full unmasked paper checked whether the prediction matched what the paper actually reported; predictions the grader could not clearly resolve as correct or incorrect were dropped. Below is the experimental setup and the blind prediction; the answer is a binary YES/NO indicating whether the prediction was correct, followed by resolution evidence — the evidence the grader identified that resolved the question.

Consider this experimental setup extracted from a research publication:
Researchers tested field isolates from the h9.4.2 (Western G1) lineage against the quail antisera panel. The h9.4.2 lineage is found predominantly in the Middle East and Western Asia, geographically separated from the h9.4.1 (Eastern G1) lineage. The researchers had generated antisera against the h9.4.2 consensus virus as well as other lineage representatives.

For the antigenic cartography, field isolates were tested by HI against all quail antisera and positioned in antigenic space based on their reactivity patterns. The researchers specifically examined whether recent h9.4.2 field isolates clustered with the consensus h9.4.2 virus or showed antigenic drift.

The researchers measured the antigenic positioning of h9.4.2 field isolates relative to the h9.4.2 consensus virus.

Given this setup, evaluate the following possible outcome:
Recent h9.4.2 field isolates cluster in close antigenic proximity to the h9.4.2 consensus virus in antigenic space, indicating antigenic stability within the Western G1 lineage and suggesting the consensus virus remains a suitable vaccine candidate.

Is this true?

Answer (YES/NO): YES